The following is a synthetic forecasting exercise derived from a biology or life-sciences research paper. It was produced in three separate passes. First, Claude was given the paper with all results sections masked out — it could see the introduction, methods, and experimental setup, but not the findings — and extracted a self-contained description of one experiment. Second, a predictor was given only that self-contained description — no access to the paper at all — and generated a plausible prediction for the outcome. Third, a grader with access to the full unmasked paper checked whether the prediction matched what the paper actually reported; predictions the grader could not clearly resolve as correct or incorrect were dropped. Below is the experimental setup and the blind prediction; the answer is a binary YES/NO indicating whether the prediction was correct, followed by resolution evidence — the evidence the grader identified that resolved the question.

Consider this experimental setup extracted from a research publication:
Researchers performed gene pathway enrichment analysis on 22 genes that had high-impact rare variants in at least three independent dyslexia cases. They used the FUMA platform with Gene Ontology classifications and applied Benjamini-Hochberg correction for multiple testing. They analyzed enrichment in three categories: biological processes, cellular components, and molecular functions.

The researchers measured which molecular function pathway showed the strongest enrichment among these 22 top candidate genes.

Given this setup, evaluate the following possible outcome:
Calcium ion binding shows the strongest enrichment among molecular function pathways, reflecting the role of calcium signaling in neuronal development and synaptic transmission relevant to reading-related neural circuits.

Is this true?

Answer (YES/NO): NO